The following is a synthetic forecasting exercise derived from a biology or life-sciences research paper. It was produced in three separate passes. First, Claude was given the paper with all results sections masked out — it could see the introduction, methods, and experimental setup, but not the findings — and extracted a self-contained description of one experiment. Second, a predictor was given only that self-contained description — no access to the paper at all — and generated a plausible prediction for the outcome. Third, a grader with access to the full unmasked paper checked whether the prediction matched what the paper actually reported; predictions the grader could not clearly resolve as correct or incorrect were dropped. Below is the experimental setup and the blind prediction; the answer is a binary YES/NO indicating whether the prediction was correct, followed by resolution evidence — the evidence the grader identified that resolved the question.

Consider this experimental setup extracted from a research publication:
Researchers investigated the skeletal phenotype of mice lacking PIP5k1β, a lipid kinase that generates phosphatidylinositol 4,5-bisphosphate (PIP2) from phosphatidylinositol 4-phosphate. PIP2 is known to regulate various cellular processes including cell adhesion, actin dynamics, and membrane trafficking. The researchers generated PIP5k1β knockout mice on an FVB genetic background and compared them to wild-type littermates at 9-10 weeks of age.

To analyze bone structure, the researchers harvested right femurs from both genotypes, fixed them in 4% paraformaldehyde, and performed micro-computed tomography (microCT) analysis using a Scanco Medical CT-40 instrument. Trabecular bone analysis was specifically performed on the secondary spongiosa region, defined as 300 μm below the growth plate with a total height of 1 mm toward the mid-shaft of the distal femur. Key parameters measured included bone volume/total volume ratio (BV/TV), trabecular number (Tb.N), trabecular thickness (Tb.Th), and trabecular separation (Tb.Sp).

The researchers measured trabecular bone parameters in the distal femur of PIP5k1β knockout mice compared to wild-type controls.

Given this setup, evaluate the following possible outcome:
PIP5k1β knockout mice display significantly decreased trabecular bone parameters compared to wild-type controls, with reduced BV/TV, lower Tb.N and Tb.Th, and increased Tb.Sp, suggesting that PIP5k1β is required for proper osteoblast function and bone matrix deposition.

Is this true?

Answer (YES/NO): YES